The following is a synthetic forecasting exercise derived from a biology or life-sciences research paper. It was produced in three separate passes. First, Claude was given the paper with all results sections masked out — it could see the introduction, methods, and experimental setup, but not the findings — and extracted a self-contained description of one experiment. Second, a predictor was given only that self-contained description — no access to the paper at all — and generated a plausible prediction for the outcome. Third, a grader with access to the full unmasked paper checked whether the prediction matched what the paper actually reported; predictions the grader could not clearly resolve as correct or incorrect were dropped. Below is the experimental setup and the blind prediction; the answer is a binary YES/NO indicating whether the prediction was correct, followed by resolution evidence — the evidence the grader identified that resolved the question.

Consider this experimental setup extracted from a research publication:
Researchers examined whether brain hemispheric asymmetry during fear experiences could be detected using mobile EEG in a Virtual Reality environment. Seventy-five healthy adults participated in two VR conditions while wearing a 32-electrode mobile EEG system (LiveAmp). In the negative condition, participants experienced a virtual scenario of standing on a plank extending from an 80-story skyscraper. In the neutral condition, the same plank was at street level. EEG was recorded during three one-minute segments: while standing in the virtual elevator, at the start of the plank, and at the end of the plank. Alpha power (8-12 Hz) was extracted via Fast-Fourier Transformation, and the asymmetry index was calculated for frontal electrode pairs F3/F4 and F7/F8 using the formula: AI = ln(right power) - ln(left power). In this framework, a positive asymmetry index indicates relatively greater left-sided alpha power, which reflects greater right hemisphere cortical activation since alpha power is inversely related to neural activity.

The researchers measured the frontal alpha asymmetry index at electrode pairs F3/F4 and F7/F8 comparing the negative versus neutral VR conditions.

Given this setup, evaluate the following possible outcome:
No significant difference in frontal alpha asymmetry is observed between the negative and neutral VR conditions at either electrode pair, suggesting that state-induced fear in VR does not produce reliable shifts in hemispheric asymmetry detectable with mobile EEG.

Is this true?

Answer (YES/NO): NO